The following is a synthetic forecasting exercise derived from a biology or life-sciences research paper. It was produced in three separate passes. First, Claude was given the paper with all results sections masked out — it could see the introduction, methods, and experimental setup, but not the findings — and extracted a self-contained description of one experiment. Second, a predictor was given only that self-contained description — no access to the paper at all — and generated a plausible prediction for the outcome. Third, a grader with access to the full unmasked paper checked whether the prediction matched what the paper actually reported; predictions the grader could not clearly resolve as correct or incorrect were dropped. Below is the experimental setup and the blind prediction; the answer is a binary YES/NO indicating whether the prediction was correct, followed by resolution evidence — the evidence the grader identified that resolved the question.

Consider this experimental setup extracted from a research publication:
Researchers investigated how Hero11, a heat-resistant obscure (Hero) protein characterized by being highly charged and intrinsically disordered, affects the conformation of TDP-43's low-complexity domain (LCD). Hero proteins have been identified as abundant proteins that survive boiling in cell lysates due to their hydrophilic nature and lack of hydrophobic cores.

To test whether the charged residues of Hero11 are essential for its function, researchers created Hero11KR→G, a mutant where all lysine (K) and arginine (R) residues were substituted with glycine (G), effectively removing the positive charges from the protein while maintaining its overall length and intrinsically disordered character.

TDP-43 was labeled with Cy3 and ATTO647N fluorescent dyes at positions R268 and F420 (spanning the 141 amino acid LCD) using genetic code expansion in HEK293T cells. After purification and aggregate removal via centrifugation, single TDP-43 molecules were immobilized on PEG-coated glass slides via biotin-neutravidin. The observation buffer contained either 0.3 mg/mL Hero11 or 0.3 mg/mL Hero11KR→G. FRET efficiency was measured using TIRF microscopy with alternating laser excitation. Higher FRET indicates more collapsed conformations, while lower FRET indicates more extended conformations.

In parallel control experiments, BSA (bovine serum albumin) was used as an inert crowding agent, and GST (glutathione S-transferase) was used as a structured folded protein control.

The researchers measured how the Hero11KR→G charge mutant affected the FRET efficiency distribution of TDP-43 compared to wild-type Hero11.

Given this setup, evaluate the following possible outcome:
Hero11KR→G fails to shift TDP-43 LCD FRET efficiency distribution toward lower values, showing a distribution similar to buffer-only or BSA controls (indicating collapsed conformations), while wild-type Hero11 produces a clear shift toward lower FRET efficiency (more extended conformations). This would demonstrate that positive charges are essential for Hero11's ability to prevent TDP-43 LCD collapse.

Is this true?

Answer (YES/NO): YES